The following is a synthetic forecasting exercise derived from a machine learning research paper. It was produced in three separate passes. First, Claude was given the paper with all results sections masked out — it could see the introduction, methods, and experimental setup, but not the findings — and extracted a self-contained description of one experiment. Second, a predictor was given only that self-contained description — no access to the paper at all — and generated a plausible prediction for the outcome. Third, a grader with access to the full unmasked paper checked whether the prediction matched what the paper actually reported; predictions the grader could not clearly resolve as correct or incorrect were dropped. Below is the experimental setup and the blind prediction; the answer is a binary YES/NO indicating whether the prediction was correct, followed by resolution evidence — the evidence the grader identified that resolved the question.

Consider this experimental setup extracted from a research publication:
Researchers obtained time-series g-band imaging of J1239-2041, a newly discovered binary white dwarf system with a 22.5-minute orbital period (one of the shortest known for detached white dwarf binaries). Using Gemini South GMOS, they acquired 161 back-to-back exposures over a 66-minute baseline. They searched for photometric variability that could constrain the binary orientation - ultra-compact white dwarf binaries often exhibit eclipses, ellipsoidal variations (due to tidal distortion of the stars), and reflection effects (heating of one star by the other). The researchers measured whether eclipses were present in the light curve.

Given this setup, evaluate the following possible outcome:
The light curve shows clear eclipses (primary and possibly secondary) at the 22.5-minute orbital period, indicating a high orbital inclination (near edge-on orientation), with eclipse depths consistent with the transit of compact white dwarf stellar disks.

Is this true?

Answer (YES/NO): NO